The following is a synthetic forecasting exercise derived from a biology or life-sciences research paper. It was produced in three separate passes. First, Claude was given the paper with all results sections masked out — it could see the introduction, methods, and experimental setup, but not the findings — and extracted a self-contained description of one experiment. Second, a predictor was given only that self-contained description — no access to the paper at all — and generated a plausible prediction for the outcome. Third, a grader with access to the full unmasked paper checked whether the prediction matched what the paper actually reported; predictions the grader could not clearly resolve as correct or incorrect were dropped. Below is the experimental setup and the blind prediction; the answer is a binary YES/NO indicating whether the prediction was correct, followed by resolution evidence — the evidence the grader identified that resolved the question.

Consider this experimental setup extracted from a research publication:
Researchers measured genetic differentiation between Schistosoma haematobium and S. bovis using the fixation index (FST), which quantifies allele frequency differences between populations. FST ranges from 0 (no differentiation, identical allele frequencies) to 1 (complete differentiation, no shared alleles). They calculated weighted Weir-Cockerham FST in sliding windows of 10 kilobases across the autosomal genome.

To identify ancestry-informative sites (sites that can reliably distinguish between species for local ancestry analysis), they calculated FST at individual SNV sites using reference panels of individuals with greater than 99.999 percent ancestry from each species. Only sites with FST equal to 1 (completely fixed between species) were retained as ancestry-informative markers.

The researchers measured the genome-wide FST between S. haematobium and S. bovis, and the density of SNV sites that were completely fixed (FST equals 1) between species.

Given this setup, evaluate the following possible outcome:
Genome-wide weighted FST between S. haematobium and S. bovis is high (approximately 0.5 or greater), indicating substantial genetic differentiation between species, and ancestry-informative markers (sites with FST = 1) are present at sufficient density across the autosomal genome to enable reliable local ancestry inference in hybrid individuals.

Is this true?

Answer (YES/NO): YES